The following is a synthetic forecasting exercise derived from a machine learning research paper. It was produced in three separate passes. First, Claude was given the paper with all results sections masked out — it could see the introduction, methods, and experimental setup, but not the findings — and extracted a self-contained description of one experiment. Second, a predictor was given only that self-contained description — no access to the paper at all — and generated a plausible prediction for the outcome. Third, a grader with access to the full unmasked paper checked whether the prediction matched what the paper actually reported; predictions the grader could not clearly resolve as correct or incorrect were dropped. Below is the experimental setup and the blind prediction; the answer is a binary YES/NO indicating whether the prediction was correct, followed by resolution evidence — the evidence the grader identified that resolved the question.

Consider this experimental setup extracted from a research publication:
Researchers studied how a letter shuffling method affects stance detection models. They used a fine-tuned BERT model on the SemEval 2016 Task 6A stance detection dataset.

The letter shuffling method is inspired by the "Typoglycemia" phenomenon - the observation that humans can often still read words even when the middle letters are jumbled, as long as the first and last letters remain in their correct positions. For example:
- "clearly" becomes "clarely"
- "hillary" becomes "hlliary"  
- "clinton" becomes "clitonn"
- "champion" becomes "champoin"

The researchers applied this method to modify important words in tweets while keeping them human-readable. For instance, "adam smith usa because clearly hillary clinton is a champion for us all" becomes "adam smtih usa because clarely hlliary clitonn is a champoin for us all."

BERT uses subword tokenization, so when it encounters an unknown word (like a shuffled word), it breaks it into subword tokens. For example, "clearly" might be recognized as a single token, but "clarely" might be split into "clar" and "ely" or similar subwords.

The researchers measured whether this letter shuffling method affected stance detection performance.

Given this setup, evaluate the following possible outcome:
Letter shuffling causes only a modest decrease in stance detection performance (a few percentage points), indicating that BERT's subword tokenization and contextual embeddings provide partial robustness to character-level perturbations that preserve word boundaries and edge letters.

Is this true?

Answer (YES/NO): NO